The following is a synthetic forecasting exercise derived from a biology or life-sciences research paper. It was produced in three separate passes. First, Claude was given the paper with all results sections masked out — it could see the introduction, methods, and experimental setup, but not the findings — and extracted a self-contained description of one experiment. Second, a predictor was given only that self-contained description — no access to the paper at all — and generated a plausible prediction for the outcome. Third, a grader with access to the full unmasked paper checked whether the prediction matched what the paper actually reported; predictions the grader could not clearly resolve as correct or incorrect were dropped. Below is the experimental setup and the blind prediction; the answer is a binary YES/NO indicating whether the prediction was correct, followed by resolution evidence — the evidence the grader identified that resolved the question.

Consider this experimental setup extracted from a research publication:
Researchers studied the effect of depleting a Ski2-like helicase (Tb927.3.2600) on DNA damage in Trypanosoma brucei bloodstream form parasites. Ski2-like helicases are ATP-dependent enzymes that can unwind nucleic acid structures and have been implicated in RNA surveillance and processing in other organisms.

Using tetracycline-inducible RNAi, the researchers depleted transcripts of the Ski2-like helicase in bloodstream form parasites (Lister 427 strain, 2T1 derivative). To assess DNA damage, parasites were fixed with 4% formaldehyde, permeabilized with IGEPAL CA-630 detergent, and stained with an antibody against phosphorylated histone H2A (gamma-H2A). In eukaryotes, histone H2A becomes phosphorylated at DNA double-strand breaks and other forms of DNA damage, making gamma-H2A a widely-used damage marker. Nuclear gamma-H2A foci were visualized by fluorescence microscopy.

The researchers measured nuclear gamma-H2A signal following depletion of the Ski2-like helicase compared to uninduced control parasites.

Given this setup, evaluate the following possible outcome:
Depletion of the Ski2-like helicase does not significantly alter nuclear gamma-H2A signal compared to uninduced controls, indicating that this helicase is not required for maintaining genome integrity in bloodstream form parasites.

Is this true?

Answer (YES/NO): NO